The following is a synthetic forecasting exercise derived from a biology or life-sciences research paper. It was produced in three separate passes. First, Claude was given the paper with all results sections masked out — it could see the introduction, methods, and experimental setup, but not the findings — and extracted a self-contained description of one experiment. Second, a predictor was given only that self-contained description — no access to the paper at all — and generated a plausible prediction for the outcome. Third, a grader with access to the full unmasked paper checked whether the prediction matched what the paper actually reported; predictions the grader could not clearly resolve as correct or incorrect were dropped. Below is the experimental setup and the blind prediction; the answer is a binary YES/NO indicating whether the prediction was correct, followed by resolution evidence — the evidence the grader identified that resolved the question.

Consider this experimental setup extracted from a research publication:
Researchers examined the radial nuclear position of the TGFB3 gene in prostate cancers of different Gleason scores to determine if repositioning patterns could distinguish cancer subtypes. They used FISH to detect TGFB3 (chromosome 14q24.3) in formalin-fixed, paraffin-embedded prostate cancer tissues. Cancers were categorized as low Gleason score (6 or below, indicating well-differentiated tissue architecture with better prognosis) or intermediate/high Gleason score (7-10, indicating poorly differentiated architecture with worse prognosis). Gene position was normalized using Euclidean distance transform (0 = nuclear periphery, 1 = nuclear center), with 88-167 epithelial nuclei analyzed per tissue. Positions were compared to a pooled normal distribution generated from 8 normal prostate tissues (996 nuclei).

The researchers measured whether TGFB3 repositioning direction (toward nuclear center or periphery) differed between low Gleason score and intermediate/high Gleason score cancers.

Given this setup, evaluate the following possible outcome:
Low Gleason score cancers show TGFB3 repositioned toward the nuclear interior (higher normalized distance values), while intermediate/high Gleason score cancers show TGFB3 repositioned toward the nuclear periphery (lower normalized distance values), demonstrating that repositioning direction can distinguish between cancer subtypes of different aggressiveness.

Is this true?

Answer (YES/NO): NO